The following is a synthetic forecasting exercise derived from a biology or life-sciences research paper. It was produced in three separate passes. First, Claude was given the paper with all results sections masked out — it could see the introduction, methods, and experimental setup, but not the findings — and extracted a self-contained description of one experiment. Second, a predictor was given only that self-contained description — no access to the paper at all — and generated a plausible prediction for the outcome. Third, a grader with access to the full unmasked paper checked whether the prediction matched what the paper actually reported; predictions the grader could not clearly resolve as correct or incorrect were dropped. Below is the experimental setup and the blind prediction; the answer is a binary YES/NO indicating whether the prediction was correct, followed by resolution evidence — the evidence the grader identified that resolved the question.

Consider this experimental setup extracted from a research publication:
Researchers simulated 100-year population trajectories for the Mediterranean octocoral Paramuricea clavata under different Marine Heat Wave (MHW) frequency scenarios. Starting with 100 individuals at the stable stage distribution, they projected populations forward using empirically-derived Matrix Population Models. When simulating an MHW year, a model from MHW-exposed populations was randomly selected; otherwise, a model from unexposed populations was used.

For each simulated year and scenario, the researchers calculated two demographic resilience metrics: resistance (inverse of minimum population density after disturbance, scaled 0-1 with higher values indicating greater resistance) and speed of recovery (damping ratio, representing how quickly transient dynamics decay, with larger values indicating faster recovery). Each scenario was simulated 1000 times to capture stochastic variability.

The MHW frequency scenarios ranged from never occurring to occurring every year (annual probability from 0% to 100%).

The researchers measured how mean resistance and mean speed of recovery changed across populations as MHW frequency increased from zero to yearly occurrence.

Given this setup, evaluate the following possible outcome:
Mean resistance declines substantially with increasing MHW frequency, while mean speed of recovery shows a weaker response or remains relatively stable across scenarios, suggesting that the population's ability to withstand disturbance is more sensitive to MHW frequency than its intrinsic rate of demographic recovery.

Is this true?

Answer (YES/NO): NO